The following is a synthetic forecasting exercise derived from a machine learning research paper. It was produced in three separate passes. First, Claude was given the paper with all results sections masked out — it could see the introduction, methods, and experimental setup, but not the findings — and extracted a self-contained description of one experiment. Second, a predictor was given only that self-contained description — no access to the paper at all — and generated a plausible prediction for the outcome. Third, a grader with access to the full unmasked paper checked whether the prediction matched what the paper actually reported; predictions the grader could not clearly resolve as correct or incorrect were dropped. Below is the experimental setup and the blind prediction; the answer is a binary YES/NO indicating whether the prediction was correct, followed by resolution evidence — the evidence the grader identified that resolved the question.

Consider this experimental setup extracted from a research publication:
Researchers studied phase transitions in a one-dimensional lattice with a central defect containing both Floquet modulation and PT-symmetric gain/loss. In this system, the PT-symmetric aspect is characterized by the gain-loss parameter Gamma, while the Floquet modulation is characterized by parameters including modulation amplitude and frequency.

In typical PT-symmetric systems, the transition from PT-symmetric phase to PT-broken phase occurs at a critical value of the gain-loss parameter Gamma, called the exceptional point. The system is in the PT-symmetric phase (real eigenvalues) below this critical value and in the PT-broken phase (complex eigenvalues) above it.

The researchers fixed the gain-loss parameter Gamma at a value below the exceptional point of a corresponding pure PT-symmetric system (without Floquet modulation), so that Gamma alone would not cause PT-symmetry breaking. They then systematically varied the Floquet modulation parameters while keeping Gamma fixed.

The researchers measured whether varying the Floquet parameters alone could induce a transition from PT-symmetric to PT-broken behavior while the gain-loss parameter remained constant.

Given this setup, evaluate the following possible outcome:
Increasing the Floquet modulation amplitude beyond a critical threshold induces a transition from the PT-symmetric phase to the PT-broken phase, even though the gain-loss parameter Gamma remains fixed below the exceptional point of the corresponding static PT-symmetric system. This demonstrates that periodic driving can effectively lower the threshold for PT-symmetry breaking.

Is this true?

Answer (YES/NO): YES